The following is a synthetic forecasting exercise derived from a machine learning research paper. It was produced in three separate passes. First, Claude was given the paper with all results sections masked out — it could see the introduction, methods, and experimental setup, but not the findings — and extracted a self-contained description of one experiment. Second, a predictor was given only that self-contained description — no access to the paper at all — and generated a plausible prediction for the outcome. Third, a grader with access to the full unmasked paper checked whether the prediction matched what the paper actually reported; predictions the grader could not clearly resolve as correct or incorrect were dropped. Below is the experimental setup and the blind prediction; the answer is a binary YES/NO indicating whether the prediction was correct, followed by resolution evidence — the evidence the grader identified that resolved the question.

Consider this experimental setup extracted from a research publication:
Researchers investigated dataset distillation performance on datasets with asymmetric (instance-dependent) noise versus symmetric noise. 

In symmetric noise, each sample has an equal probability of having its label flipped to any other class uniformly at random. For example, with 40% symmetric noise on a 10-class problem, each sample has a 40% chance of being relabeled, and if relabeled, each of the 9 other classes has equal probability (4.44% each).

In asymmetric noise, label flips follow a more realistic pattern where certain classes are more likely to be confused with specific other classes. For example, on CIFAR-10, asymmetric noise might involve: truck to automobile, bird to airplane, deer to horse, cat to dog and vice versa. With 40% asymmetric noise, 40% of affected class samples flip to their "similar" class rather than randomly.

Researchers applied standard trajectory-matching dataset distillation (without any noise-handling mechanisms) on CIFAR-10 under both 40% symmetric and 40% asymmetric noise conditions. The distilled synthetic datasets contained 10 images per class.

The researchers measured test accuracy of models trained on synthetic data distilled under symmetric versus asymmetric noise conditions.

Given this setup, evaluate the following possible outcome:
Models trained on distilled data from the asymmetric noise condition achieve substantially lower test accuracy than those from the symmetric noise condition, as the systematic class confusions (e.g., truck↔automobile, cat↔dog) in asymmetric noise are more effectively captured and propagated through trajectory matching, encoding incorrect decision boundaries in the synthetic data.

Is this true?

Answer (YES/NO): YES